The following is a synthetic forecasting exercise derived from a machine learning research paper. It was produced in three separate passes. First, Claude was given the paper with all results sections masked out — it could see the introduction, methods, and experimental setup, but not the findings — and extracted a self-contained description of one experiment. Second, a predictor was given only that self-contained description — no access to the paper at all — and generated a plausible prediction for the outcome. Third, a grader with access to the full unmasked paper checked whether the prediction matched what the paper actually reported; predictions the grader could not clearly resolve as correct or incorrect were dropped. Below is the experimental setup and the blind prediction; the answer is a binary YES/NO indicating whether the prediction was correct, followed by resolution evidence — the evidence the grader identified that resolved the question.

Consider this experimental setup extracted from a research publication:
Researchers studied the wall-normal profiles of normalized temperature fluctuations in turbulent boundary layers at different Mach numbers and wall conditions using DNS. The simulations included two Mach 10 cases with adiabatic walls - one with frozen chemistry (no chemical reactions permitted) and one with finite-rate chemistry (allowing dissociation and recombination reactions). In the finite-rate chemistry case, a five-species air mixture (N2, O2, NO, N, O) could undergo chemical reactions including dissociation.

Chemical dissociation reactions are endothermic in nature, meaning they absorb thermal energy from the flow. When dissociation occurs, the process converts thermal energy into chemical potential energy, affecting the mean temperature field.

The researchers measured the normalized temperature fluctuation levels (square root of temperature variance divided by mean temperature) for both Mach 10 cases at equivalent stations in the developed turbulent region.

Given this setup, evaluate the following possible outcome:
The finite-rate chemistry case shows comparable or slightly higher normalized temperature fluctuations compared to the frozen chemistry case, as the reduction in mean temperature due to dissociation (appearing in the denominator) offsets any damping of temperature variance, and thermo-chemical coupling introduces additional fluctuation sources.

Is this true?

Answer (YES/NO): YES